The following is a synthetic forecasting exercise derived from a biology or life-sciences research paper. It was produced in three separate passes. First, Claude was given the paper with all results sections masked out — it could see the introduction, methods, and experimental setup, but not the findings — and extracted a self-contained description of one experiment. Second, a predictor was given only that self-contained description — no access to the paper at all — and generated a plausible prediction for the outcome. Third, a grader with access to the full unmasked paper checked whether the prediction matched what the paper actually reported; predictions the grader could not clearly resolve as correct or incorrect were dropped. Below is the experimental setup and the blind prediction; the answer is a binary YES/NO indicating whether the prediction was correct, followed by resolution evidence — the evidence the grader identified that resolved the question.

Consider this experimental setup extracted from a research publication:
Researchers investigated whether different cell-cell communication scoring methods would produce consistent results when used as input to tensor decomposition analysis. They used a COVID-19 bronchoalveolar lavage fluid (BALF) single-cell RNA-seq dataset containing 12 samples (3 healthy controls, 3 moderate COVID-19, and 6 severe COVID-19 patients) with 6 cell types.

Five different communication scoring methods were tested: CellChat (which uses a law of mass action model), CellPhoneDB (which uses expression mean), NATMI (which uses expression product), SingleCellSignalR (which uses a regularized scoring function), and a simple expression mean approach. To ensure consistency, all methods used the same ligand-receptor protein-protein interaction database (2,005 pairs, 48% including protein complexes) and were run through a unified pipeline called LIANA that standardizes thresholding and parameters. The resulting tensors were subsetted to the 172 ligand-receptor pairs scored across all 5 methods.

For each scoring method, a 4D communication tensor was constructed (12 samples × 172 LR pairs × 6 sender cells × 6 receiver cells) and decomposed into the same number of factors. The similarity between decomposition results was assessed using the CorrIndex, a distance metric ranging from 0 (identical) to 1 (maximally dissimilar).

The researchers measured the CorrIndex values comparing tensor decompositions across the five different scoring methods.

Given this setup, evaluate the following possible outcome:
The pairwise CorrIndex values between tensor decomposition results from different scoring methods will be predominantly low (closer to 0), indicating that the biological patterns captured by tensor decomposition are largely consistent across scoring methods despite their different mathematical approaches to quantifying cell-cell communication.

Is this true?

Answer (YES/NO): YES